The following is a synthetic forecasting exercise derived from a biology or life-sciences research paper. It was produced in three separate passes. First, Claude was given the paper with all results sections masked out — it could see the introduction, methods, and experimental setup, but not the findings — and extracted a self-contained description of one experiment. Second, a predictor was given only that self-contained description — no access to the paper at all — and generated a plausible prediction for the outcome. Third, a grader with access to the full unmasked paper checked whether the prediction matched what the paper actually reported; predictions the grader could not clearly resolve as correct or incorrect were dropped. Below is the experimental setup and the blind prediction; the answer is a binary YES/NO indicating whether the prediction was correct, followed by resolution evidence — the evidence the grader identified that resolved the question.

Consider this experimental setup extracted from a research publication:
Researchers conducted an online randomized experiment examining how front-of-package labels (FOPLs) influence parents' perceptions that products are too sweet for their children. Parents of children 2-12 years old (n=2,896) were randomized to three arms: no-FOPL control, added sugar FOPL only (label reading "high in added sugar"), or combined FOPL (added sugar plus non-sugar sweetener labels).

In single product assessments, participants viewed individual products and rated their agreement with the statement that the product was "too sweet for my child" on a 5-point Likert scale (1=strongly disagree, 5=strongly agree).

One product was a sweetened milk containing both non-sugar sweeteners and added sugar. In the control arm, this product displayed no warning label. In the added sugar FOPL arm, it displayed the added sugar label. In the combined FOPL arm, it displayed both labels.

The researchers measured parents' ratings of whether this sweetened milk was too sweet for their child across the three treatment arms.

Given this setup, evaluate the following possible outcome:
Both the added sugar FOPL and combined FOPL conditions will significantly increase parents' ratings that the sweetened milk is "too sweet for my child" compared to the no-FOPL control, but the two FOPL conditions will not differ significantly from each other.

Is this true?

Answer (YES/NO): YES